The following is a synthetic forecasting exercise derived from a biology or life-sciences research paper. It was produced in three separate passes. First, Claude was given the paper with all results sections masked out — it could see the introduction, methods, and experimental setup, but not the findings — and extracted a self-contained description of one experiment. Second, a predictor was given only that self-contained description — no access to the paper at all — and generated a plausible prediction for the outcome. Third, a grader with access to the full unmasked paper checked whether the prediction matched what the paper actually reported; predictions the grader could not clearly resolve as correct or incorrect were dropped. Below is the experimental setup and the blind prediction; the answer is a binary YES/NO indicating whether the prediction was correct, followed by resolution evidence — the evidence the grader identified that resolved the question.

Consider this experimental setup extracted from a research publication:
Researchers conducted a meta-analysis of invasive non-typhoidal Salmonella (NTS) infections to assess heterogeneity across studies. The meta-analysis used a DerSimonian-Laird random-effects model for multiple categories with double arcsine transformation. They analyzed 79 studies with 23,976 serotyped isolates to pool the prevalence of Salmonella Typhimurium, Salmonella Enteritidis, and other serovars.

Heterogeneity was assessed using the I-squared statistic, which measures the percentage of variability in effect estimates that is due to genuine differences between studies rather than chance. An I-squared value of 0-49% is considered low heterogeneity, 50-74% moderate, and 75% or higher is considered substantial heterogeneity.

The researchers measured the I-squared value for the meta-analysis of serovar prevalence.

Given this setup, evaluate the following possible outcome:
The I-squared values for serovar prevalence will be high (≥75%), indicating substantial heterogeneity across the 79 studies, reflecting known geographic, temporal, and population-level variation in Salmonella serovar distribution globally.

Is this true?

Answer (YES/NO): YES